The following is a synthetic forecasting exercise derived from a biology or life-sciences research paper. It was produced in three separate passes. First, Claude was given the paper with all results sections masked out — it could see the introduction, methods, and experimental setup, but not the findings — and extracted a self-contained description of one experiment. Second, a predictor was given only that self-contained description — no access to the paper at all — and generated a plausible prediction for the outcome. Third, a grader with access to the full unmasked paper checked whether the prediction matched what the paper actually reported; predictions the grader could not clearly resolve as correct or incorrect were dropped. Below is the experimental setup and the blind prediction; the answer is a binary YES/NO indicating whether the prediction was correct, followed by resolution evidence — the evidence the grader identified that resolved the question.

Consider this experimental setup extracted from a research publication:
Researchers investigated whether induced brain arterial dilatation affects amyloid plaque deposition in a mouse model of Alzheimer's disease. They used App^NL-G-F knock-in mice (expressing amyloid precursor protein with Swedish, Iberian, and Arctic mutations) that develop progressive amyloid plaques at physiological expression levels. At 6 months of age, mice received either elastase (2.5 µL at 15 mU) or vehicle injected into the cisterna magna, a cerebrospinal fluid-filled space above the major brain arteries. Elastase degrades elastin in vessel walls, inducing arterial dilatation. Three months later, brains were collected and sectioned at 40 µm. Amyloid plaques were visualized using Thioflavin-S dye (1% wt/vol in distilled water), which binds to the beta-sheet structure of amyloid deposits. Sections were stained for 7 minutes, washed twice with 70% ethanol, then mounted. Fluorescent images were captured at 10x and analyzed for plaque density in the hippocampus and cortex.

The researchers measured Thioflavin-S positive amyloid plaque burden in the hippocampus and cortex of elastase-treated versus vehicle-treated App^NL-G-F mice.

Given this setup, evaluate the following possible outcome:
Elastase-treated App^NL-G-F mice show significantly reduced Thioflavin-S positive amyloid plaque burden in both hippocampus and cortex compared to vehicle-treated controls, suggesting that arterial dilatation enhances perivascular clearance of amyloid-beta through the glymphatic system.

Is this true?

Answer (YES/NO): NO